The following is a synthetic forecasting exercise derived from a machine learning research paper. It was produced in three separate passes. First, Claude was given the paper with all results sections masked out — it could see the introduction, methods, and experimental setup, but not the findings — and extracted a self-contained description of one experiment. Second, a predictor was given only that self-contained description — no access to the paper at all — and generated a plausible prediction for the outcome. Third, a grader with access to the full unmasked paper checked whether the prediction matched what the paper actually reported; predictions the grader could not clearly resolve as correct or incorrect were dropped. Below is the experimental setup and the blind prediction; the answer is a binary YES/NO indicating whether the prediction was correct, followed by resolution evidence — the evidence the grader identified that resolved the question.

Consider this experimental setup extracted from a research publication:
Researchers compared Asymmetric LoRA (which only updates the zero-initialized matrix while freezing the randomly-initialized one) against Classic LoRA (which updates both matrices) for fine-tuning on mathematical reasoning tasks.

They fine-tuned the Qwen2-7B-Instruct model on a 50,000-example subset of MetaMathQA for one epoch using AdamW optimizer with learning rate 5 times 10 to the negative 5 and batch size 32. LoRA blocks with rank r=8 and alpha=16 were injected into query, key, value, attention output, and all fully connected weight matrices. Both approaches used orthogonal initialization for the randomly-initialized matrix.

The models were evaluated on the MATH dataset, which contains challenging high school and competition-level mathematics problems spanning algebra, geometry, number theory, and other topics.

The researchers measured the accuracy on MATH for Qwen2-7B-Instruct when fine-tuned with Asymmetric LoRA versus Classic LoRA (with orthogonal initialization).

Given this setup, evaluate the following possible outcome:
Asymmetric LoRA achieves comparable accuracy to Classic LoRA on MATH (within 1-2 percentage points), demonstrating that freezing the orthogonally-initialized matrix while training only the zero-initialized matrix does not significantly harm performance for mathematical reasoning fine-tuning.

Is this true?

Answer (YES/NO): NO